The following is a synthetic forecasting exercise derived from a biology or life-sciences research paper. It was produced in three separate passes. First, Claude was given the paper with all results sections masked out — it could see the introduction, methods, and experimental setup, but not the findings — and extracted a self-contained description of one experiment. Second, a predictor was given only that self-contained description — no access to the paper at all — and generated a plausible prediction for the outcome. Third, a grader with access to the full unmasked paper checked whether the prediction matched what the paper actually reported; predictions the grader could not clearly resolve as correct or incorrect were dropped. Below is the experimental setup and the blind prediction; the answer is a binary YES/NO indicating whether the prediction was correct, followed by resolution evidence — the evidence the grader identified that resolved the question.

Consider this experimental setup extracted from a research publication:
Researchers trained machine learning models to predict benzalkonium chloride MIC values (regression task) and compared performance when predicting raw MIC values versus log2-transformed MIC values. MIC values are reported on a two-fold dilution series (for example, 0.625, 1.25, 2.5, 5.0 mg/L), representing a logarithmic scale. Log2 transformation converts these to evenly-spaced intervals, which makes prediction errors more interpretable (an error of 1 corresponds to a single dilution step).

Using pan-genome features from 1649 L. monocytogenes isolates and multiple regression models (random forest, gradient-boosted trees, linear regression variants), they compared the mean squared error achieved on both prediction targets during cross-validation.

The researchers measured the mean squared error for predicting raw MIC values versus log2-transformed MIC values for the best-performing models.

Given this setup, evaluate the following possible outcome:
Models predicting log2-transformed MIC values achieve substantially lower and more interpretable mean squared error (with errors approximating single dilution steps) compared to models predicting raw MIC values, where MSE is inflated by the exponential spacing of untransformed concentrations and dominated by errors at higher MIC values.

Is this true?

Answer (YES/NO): NO